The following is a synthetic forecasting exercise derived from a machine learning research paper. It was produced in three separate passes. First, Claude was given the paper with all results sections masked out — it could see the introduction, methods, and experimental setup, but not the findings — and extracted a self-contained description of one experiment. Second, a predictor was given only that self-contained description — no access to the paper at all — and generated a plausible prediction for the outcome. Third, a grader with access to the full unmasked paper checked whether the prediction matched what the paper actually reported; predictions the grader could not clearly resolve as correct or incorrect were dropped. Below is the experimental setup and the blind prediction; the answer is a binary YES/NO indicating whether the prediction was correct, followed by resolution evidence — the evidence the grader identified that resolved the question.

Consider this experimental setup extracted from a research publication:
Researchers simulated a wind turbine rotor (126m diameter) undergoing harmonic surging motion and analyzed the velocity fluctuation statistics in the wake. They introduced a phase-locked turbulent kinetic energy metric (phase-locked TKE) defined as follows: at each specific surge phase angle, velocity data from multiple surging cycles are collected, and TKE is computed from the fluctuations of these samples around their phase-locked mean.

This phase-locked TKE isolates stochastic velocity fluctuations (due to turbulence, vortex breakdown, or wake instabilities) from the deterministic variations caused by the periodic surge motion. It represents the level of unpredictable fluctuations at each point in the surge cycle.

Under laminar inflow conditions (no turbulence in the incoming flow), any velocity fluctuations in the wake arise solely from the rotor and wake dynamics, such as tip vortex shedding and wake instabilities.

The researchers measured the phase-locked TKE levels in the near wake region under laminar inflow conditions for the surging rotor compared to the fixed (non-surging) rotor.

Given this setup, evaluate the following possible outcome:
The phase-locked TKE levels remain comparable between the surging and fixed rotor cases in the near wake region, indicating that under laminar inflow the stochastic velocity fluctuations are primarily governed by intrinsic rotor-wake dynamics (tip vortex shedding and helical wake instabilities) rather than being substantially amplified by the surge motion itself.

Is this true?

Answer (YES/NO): NO